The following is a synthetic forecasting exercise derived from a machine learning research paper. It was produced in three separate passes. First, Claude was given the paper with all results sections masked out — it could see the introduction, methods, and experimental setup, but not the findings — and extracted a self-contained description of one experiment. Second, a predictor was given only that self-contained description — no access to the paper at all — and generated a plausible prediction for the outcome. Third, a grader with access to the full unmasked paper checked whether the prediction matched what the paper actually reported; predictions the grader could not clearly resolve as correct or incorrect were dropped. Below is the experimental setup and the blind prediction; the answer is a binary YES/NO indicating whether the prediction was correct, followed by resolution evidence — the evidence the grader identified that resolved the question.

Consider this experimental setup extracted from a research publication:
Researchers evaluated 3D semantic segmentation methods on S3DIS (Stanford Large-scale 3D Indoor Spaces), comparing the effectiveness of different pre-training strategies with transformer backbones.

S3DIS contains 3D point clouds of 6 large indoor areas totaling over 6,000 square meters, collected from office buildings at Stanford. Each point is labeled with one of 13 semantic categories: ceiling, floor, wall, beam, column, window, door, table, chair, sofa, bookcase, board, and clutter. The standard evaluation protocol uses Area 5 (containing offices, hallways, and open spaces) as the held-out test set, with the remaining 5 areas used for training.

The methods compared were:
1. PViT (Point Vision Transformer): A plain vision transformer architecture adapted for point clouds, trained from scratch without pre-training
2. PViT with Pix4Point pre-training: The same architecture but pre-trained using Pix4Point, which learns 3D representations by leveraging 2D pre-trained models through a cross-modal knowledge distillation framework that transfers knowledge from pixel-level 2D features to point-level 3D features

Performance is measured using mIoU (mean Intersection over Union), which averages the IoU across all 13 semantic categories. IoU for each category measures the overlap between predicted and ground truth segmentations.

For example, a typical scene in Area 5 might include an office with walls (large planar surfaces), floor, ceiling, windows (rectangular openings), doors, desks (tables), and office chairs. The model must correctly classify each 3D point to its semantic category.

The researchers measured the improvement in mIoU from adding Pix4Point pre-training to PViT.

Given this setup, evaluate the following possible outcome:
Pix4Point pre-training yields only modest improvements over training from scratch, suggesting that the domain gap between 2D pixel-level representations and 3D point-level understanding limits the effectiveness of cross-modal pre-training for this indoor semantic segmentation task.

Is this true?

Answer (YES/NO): NO